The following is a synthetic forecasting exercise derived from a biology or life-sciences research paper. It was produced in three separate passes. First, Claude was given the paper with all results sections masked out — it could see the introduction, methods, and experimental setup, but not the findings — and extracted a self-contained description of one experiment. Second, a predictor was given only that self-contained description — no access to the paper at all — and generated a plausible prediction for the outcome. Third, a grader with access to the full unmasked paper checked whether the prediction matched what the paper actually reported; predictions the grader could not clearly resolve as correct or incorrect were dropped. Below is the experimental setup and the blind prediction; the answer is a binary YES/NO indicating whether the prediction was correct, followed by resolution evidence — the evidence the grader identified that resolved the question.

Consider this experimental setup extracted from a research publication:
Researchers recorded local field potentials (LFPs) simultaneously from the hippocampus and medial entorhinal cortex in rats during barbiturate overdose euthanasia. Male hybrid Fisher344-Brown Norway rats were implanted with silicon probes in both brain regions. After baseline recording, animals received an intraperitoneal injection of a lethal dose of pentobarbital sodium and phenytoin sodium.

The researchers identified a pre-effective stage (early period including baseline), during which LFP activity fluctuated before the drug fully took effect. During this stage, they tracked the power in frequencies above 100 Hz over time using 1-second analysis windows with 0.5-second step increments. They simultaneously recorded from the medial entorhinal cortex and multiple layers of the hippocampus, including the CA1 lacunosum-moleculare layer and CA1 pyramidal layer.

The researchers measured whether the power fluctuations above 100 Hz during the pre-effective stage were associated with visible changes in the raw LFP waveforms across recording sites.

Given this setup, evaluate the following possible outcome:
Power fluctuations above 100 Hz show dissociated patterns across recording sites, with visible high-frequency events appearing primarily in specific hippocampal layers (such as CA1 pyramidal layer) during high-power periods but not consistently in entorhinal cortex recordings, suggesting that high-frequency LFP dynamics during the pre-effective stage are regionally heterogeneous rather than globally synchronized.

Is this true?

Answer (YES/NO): NO